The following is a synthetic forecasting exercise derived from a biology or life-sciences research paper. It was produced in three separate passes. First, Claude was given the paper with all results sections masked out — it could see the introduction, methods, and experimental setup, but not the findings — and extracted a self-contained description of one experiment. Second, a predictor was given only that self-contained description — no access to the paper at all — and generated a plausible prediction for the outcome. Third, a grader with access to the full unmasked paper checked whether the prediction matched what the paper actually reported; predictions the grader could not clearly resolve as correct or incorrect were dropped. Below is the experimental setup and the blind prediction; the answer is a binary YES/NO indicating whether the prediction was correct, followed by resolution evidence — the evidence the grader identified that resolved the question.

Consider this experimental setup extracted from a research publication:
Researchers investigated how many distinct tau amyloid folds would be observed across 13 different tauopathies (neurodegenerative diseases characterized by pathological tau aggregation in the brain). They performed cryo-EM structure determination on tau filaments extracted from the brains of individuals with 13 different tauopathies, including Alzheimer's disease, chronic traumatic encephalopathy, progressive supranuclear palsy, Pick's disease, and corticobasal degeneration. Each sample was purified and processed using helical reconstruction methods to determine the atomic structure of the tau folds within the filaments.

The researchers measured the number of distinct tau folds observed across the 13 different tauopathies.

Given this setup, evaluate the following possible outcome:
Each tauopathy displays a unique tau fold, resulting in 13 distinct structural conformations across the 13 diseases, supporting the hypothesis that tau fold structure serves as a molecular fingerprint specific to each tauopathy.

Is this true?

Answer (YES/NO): NO